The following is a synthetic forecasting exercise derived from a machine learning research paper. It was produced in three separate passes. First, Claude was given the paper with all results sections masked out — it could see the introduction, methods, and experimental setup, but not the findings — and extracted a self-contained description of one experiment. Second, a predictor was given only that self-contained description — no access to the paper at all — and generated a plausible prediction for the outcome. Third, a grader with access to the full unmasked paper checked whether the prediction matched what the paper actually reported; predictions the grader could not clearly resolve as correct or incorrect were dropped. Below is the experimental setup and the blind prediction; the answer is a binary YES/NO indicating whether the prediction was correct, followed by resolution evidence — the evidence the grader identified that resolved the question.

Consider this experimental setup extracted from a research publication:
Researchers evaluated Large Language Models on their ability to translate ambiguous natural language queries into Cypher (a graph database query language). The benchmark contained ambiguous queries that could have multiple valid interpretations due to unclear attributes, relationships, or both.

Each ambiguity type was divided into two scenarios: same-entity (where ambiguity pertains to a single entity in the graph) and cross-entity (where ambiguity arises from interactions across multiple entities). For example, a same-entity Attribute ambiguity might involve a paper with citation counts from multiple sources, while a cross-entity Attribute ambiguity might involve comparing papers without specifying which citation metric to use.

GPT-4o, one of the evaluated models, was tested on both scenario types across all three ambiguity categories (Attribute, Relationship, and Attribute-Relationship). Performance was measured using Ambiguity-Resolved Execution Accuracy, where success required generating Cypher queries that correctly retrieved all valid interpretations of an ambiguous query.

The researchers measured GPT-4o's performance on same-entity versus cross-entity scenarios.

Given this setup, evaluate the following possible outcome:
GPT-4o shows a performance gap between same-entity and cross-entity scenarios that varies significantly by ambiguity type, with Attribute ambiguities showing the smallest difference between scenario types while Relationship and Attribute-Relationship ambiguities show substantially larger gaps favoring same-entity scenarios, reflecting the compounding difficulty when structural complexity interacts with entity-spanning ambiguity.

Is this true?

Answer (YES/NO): NO